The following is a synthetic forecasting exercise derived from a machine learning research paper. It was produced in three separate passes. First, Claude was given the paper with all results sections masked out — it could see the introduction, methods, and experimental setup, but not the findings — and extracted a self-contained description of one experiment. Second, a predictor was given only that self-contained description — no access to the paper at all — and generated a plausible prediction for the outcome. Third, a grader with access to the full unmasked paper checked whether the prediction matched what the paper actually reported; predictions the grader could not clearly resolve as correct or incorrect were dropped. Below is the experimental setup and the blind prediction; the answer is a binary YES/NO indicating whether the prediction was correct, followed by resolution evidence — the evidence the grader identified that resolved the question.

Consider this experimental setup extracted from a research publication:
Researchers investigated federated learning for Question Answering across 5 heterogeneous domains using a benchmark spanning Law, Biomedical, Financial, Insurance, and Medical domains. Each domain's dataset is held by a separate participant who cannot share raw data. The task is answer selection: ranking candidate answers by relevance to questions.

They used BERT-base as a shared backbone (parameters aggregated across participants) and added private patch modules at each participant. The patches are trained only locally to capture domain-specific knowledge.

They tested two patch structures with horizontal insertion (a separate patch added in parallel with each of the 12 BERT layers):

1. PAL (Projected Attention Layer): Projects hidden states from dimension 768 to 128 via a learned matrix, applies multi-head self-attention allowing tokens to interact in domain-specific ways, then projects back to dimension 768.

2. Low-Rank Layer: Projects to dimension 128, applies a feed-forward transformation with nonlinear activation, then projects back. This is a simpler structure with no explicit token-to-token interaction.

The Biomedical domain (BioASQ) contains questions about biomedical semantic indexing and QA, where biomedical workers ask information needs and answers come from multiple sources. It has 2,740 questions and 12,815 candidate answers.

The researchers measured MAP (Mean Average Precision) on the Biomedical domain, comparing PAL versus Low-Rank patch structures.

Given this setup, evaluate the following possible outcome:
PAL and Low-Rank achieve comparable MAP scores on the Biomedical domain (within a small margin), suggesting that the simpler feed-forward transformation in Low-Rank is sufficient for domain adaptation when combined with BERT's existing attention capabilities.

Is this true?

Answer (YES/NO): YES